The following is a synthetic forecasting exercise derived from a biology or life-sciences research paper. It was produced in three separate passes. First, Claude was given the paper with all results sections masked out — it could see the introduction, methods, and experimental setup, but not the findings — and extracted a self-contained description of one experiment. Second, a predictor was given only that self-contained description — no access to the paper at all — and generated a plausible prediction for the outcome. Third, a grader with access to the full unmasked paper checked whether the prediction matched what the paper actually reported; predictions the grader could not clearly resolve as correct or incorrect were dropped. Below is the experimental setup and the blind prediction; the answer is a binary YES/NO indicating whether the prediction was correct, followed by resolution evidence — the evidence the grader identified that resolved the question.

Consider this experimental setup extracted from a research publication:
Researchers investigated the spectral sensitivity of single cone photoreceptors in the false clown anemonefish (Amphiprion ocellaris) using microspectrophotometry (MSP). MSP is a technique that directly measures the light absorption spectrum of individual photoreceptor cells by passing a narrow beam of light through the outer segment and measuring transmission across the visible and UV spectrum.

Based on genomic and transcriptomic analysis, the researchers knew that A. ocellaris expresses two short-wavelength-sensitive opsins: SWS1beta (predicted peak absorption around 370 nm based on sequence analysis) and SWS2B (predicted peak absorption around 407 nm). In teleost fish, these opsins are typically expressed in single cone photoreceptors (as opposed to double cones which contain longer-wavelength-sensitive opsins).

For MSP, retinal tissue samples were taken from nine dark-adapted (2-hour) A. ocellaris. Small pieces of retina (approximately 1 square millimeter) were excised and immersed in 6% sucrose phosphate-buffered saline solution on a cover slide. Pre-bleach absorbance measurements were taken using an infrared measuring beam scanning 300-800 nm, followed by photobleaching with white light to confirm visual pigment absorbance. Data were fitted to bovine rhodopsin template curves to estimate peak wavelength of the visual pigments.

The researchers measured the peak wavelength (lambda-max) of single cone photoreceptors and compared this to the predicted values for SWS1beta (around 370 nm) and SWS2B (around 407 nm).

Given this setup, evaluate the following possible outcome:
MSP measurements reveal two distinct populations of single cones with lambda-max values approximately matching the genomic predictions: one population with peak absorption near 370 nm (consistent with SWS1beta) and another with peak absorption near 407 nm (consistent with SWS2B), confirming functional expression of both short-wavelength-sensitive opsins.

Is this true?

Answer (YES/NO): NO